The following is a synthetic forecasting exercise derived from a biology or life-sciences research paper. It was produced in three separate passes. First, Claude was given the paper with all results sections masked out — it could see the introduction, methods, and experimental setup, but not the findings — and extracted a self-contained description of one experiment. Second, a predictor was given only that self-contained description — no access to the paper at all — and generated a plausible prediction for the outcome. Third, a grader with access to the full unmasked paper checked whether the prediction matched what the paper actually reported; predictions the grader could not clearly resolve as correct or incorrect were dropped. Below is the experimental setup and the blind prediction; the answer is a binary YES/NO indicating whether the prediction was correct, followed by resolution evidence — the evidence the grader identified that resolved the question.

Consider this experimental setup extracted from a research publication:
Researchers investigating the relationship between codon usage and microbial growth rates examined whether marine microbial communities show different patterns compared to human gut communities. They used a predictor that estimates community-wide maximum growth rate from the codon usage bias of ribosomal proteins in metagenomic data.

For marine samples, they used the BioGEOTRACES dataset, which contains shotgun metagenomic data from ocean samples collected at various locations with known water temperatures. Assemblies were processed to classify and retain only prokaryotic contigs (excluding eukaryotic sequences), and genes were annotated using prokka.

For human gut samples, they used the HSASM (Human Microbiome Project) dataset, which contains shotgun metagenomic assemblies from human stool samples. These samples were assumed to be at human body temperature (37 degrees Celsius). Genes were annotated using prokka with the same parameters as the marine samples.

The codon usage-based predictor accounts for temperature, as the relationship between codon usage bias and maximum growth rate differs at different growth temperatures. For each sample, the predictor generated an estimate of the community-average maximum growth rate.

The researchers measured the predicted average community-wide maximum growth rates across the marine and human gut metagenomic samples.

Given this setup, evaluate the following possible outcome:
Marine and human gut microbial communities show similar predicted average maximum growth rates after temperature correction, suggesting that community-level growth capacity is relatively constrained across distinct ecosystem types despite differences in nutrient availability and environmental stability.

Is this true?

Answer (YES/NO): NO